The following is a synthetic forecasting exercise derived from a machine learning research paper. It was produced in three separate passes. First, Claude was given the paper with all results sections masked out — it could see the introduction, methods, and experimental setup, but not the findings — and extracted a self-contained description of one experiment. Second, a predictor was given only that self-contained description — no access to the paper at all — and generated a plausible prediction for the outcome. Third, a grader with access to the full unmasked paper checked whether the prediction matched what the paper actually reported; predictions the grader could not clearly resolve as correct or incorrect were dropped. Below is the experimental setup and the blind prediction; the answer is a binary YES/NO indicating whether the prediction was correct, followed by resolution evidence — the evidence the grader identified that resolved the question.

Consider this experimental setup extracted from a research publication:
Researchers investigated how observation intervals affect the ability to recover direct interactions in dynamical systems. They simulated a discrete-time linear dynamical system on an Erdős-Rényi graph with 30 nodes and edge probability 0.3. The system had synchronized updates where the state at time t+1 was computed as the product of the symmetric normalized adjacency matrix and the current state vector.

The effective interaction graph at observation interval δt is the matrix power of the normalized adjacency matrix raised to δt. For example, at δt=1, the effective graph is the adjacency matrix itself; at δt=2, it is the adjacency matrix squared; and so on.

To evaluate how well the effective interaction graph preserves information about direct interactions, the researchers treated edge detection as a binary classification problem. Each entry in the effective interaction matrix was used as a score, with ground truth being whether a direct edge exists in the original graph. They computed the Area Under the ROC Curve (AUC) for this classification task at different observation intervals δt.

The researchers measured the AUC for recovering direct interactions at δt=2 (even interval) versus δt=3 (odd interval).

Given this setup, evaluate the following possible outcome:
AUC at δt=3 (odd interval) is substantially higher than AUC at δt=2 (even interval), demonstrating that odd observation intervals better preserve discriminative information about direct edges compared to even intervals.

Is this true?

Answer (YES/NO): YES